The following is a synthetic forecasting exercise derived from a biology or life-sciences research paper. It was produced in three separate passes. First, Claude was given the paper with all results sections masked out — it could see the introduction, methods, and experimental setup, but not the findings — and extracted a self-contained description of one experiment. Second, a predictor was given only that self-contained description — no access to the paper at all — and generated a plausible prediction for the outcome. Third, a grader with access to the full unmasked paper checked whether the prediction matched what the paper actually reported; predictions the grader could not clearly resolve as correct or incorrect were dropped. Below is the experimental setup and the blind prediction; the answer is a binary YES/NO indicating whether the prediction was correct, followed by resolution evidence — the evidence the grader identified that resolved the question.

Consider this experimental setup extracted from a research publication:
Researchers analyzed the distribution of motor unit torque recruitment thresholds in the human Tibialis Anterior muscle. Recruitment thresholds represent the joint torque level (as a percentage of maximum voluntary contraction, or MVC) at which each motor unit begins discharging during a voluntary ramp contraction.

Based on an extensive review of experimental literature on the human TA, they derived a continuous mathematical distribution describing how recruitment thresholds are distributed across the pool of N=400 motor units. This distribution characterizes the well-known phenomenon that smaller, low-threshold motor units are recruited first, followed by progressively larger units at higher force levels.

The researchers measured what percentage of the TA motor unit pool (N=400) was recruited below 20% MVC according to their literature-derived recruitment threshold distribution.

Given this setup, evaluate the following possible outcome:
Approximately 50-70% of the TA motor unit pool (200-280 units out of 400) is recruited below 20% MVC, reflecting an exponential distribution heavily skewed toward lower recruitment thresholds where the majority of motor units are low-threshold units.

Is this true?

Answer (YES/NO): YES